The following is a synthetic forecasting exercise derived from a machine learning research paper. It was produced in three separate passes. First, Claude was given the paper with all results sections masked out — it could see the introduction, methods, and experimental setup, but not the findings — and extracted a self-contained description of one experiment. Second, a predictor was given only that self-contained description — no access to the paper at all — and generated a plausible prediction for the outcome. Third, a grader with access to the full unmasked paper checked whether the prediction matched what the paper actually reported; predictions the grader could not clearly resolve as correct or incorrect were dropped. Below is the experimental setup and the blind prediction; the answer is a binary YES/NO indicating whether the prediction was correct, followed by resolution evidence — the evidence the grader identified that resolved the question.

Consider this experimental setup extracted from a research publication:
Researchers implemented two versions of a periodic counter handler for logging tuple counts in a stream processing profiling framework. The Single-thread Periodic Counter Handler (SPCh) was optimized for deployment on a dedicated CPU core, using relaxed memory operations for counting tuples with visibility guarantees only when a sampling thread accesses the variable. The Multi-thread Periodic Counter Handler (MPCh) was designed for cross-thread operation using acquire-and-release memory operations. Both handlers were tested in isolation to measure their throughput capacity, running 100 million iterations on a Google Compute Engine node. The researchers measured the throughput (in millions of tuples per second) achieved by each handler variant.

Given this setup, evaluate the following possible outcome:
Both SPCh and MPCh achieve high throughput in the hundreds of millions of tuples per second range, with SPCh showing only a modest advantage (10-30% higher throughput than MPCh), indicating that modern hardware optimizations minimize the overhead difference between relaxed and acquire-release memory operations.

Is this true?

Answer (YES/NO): NO